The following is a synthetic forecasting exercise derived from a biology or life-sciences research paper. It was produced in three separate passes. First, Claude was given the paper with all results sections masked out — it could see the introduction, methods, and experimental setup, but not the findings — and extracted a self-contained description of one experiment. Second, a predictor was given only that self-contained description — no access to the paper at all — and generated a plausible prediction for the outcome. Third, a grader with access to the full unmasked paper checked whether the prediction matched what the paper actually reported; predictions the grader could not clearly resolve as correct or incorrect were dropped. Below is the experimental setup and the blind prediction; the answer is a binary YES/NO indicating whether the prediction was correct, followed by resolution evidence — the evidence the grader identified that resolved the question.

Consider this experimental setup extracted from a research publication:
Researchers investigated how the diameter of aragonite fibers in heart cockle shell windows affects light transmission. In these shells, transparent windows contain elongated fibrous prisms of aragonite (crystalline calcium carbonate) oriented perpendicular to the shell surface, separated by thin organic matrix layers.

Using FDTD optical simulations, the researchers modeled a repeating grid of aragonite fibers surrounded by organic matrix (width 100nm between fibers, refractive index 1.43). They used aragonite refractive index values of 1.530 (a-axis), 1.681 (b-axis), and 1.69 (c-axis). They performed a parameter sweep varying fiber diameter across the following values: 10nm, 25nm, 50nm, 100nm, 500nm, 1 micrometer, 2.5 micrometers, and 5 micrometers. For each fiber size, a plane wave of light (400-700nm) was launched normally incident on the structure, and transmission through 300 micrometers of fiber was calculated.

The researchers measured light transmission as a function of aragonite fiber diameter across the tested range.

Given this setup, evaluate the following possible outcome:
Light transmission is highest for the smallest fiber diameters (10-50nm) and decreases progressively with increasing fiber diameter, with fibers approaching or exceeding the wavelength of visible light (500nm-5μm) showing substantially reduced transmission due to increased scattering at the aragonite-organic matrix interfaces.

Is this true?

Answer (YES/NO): NO